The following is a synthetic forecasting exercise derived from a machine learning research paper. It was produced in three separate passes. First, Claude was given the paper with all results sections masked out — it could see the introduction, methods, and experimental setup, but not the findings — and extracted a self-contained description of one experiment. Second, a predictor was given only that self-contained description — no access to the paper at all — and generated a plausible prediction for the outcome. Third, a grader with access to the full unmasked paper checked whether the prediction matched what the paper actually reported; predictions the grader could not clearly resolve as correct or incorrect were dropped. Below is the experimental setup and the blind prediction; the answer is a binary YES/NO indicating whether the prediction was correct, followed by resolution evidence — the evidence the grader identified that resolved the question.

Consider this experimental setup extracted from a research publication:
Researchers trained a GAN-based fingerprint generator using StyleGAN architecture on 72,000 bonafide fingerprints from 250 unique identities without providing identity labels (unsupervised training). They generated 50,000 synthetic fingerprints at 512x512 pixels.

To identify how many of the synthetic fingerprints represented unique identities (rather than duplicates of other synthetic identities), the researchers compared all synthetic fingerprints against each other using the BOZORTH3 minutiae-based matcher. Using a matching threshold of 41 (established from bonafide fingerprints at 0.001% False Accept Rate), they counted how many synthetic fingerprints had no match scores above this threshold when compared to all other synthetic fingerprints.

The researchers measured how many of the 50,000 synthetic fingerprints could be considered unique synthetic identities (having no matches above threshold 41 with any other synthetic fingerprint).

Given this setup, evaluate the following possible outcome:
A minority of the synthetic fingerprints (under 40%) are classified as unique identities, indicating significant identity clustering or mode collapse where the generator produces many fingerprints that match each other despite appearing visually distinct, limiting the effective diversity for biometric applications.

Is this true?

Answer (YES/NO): NO